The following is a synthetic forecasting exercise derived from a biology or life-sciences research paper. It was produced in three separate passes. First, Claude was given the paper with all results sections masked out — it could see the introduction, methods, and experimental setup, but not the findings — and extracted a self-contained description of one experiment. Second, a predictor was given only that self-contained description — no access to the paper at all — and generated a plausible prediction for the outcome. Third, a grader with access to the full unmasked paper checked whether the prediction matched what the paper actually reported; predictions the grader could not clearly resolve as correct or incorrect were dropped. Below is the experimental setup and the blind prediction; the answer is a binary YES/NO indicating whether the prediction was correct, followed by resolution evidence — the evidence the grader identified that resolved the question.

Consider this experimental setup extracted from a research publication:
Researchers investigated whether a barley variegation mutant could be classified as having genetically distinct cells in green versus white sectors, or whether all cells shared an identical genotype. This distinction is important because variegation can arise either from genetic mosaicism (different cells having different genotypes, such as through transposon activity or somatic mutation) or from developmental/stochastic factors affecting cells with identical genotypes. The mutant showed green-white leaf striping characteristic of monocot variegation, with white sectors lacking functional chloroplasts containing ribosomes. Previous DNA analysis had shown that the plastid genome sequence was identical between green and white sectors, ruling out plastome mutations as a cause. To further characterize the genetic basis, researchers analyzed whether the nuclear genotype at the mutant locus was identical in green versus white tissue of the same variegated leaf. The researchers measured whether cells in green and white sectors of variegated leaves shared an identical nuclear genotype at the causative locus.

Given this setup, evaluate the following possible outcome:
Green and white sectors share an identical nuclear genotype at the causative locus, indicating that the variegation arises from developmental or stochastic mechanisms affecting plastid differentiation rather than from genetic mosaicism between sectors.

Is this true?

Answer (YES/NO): YES